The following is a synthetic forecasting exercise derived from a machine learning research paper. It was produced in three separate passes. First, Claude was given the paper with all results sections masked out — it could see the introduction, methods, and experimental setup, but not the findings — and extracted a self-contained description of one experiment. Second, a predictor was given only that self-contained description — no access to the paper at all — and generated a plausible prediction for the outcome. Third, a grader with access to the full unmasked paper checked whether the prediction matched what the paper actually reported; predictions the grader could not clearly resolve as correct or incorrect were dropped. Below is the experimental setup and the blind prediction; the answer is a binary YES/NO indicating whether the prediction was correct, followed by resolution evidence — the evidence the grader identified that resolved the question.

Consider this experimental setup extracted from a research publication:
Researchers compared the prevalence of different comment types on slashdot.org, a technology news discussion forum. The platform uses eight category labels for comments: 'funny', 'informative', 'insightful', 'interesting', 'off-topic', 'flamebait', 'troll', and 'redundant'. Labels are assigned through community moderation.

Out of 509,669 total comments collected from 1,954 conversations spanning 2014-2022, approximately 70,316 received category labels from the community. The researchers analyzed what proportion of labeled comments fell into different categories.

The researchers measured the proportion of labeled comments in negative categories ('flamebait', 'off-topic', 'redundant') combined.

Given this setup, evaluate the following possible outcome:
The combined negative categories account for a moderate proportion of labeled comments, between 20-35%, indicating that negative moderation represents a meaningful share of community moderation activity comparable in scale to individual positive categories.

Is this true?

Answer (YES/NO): NO